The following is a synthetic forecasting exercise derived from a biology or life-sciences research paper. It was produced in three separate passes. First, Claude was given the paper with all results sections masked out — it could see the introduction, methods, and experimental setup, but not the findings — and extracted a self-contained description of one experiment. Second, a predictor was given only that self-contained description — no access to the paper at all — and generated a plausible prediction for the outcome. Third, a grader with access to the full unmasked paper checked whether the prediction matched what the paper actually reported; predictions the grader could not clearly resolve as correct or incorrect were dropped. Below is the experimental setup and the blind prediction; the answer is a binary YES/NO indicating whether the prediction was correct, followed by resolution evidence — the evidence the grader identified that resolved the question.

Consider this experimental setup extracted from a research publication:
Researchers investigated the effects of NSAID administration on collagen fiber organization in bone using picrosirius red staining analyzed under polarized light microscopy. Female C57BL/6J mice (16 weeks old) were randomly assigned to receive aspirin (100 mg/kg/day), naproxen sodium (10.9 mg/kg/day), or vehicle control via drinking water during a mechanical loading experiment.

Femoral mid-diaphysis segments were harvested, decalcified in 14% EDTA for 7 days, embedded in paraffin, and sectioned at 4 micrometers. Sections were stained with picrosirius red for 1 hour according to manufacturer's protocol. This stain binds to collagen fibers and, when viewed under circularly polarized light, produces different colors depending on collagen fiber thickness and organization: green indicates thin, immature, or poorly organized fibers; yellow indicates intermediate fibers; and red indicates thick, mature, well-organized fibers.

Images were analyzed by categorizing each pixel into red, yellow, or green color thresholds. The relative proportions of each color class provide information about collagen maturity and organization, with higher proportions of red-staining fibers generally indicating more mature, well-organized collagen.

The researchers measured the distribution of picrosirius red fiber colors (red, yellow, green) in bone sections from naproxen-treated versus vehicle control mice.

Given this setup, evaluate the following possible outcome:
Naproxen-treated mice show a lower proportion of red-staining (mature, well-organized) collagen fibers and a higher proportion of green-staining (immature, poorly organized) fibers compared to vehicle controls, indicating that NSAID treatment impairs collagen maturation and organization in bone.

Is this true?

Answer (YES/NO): YES